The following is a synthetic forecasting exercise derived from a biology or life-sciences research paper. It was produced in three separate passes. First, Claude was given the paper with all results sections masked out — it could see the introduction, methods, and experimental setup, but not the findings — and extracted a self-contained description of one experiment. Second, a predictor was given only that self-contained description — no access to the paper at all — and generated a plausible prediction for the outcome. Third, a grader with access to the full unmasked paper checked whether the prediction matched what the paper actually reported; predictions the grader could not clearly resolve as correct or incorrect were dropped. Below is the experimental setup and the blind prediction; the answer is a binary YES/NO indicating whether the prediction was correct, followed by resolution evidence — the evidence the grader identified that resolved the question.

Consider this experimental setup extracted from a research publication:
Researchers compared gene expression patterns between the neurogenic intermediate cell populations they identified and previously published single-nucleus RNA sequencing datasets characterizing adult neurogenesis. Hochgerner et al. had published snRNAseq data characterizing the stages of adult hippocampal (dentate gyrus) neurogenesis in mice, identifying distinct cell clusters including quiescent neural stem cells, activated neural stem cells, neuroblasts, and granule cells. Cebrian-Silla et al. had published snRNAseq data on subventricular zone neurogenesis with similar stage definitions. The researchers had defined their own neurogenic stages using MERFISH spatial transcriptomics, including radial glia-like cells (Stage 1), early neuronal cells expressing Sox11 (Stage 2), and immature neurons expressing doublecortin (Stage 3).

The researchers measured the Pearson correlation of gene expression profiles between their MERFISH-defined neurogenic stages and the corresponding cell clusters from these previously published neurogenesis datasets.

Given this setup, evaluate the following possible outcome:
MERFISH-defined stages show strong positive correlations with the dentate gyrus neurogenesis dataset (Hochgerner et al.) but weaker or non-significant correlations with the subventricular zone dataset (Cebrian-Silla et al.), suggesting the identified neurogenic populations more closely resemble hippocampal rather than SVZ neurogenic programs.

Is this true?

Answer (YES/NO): NO